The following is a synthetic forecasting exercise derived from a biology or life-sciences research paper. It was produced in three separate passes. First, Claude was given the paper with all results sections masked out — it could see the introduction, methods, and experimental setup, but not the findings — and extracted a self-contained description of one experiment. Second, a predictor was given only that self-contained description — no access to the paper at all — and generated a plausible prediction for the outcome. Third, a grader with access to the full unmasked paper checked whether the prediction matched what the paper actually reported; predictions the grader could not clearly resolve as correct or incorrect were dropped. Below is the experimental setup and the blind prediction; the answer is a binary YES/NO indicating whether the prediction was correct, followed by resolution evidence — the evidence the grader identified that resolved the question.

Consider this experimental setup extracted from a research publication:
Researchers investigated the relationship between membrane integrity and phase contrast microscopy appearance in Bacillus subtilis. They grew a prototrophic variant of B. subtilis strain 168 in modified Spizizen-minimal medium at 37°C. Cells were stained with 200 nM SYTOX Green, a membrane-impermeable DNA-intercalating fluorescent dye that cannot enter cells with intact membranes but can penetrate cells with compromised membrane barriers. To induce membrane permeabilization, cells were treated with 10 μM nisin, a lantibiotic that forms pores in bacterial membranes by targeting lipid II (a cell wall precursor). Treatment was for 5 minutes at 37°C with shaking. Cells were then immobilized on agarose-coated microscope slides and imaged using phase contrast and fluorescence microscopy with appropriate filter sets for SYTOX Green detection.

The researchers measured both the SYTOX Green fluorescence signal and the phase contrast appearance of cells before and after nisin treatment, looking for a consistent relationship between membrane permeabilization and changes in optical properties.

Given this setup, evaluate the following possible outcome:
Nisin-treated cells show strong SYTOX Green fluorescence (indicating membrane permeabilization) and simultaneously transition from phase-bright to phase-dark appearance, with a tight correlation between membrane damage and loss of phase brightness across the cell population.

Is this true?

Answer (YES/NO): NO